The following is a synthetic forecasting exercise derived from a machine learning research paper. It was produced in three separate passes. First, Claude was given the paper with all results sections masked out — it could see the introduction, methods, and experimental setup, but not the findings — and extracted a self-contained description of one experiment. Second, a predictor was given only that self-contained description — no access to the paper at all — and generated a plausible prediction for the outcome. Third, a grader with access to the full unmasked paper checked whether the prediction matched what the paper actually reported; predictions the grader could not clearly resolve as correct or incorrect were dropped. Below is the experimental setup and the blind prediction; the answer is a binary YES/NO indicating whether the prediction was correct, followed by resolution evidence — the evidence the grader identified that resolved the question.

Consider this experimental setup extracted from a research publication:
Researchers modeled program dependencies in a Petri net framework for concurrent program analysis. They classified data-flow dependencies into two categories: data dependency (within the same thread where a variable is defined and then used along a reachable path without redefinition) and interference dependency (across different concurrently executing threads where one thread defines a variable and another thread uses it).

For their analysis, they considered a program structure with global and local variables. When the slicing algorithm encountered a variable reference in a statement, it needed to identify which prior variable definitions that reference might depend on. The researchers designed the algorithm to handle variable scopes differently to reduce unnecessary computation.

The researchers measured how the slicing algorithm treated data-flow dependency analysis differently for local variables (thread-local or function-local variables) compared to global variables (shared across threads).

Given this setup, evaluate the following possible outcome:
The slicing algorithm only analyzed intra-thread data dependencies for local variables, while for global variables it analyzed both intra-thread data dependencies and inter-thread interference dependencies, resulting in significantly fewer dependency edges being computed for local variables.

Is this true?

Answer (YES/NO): YES